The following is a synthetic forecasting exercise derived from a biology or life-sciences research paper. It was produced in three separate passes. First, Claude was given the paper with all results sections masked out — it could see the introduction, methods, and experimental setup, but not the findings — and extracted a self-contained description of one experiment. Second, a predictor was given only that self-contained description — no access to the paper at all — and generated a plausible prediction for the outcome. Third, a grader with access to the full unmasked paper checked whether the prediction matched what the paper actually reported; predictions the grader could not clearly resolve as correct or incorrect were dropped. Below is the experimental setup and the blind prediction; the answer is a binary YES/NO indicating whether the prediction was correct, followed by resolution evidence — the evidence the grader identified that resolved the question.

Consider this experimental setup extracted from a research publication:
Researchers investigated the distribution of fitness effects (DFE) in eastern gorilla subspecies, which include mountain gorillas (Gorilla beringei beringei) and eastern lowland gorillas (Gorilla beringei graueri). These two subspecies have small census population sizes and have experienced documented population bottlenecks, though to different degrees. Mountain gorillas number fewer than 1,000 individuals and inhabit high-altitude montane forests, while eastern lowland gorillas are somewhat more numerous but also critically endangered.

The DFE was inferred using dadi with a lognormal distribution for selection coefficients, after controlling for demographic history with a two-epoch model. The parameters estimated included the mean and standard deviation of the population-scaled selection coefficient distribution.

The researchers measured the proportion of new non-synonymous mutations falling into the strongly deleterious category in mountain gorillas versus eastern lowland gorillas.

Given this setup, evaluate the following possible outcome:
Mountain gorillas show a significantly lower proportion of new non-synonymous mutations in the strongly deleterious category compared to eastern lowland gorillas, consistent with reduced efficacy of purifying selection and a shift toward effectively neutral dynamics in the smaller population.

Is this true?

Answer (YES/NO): NO